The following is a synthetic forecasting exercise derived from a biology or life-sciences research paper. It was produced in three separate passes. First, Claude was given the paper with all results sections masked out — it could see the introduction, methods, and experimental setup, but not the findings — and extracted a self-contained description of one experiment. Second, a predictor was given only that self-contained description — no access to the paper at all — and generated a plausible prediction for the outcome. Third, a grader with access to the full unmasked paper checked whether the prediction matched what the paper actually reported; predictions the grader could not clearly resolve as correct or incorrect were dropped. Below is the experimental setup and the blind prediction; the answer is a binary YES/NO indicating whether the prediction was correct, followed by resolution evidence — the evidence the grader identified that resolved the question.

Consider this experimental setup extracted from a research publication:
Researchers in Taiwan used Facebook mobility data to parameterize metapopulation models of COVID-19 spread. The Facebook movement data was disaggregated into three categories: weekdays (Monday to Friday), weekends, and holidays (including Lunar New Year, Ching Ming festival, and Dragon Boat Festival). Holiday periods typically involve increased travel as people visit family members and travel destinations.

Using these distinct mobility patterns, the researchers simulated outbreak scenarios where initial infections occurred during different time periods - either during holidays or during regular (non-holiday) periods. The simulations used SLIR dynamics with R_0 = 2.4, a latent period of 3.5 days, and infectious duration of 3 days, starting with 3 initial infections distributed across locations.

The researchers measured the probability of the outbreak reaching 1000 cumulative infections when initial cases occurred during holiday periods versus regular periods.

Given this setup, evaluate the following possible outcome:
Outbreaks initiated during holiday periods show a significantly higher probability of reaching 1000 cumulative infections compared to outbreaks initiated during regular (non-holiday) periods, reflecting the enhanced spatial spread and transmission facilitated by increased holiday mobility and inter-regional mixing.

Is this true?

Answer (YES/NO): YES